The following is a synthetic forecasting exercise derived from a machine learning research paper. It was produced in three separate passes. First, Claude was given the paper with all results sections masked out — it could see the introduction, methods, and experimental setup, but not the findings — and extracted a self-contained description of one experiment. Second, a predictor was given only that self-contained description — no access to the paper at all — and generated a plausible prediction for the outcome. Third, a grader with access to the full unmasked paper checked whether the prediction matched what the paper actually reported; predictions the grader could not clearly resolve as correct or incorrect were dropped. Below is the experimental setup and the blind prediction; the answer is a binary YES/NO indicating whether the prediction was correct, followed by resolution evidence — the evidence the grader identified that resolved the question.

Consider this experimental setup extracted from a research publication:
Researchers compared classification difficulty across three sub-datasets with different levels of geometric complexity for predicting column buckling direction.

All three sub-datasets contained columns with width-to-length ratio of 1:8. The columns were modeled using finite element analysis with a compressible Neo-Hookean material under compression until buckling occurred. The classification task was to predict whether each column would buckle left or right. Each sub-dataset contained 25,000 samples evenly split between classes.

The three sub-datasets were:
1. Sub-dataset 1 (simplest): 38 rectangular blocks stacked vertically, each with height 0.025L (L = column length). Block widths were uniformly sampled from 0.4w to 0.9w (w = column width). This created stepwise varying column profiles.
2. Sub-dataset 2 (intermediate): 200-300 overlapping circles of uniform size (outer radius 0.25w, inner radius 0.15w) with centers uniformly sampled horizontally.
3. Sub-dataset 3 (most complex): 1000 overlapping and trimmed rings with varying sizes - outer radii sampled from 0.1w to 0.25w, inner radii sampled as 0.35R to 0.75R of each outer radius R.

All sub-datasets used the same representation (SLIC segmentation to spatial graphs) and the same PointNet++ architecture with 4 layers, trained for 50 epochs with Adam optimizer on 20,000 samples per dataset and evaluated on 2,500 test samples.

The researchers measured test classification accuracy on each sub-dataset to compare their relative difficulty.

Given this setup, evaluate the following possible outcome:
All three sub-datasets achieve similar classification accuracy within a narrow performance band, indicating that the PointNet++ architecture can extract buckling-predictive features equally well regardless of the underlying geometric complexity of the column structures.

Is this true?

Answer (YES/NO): NO